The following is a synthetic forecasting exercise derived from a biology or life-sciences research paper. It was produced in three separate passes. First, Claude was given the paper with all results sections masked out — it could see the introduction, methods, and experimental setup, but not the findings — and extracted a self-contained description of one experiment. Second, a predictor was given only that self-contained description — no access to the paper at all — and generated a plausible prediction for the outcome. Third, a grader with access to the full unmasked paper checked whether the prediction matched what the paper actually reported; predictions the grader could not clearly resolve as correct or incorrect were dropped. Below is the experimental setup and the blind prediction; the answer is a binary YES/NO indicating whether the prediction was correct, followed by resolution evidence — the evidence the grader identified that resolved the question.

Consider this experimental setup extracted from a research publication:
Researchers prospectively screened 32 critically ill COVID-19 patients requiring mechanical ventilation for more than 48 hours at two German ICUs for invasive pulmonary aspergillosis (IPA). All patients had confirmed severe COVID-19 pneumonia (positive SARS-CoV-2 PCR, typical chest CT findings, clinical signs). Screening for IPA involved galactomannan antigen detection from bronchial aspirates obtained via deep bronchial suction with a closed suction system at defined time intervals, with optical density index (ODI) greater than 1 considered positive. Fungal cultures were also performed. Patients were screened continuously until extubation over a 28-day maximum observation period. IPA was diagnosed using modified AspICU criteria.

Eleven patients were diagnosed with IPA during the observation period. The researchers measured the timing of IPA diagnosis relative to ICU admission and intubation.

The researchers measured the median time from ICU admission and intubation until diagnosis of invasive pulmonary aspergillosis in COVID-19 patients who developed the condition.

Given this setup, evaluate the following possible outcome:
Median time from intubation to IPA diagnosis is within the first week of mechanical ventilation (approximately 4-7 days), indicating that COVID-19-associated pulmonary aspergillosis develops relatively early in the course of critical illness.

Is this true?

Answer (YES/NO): YES